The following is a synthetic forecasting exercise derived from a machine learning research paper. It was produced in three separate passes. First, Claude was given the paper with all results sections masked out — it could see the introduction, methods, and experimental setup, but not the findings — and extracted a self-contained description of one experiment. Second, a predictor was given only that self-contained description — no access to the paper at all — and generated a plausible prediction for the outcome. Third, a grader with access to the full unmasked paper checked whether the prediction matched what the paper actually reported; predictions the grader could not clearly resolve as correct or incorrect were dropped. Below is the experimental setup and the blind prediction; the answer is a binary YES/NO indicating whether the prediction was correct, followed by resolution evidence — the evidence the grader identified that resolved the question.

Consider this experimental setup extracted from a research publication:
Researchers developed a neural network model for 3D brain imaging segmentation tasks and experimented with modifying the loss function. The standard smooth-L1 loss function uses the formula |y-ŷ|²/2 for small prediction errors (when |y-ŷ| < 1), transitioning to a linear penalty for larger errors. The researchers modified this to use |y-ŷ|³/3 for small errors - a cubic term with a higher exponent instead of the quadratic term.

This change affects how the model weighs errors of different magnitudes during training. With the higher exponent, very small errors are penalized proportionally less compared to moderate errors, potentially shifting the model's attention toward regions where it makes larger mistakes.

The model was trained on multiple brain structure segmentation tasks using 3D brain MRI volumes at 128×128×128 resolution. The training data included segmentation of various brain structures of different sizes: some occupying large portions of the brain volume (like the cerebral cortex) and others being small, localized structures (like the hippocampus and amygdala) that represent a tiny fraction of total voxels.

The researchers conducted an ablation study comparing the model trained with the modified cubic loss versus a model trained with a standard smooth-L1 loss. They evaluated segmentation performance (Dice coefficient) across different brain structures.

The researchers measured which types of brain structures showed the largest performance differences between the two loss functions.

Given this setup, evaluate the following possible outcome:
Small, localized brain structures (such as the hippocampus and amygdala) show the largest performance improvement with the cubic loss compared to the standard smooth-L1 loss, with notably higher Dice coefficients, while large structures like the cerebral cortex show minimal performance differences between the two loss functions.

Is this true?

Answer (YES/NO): YES